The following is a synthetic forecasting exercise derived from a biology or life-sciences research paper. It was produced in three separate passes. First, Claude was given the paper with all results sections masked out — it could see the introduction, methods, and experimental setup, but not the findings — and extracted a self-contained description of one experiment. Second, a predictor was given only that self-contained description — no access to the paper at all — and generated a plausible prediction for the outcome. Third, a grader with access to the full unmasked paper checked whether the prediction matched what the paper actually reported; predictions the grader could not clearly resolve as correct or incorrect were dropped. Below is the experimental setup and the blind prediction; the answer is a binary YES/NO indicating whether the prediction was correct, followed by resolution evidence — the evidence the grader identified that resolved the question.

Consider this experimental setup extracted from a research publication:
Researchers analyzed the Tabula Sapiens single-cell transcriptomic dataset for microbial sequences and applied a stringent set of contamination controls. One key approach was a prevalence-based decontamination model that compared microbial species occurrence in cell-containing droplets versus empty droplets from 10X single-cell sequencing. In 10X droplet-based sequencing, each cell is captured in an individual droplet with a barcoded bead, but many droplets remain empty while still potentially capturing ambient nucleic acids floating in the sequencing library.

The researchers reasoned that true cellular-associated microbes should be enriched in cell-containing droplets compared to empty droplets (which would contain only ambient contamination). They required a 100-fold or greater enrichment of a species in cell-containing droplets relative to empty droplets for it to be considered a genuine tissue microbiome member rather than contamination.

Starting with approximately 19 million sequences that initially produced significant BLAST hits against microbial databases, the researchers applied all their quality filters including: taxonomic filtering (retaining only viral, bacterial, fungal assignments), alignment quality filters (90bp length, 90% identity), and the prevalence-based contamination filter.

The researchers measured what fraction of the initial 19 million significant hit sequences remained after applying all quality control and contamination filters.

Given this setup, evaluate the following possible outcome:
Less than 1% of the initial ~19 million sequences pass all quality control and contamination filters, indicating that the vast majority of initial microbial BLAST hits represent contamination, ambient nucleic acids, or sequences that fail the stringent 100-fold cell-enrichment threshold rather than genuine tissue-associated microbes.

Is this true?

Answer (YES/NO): YES